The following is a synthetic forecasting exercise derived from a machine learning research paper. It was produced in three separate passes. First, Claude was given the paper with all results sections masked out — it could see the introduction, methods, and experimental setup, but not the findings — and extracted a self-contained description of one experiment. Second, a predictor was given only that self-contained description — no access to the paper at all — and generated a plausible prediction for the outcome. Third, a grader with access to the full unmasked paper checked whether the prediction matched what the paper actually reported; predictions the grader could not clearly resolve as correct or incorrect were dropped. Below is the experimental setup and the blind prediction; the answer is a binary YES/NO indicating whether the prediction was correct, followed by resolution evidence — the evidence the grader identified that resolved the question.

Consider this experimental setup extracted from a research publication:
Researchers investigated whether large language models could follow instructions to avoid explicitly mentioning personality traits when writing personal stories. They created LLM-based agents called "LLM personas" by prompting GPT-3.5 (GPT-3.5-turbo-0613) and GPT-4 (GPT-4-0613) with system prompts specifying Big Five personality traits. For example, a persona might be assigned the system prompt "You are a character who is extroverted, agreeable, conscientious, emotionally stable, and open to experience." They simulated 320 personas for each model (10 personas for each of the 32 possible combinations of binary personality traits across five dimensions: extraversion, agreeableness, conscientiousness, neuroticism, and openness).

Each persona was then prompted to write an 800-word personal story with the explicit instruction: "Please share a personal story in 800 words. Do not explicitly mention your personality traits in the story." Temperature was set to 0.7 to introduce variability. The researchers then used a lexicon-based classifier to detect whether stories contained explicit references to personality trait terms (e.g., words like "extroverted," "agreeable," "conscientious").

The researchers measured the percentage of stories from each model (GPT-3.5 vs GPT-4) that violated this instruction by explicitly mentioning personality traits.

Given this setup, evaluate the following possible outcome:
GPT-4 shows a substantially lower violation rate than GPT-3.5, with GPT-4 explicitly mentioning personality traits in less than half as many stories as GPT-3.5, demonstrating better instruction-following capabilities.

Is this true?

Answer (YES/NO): YES